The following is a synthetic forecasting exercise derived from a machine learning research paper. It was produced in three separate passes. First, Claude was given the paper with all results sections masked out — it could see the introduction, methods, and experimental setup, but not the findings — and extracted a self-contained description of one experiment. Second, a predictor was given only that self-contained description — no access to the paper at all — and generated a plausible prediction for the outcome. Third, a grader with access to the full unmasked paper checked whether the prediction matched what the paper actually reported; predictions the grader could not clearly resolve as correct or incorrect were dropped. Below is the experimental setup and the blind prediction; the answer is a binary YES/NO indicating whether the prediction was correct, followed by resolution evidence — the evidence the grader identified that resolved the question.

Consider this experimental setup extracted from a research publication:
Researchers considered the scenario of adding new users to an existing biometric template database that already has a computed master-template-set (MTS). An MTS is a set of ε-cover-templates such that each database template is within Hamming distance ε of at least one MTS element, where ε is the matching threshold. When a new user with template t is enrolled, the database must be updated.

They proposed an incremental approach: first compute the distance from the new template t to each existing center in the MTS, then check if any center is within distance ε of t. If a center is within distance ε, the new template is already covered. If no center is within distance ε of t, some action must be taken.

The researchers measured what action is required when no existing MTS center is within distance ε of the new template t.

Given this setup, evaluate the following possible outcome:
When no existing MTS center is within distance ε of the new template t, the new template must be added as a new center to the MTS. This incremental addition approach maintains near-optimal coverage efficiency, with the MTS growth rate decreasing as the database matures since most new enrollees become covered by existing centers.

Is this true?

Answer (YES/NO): NO